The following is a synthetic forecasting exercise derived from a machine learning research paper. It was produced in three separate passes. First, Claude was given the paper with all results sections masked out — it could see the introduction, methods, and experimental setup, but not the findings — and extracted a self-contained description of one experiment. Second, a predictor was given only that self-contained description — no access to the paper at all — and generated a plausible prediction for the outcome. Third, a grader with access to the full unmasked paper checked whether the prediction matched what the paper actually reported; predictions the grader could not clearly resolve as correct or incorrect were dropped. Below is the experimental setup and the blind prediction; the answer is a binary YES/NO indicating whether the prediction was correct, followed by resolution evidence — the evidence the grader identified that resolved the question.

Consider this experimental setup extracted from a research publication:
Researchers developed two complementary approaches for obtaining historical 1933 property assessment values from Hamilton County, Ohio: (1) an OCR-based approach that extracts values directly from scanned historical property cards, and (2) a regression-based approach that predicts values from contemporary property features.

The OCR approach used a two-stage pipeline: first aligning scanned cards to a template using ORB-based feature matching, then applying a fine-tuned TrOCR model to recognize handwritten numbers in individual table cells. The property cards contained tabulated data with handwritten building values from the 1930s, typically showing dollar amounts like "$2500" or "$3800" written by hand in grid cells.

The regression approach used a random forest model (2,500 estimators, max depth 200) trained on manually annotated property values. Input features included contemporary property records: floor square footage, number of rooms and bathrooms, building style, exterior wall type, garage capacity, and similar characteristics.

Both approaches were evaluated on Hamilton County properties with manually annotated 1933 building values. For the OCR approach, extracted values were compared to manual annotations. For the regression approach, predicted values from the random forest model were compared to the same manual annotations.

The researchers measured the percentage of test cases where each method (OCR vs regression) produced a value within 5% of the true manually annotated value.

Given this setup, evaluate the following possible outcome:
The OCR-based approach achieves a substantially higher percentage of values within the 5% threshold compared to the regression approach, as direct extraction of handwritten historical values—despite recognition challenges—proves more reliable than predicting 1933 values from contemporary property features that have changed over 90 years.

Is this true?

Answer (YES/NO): YES